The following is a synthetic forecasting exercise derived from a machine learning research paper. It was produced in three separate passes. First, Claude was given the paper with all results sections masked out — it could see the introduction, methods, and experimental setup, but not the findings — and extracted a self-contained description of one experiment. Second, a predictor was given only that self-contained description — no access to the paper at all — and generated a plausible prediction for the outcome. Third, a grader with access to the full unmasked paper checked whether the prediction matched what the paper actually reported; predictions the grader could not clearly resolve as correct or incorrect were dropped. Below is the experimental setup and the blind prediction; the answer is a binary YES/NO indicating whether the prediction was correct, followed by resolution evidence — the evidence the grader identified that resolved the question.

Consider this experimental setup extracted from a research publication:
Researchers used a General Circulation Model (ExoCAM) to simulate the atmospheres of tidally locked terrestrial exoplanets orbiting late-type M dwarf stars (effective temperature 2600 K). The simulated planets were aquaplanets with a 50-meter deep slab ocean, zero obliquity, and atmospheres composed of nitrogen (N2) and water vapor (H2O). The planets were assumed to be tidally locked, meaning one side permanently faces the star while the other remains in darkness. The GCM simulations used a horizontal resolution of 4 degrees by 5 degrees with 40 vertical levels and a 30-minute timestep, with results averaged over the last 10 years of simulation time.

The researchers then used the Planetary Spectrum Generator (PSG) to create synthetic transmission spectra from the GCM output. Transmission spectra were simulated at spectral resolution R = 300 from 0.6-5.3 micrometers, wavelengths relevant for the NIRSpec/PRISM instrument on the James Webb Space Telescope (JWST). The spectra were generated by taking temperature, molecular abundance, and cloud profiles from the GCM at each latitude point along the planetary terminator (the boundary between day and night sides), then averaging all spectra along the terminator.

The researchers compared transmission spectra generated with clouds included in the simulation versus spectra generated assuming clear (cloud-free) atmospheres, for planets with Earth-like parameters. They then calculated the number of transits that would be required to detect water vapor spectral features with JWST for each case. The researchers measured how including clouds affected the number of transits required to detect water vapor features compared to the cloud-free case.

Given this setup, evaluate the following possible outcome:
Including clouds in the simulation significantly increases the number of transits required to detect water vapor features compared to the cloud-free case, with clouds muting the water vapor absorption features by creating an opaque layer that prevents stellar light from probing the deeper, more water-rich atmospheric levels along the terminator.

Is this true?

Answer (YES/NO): YES